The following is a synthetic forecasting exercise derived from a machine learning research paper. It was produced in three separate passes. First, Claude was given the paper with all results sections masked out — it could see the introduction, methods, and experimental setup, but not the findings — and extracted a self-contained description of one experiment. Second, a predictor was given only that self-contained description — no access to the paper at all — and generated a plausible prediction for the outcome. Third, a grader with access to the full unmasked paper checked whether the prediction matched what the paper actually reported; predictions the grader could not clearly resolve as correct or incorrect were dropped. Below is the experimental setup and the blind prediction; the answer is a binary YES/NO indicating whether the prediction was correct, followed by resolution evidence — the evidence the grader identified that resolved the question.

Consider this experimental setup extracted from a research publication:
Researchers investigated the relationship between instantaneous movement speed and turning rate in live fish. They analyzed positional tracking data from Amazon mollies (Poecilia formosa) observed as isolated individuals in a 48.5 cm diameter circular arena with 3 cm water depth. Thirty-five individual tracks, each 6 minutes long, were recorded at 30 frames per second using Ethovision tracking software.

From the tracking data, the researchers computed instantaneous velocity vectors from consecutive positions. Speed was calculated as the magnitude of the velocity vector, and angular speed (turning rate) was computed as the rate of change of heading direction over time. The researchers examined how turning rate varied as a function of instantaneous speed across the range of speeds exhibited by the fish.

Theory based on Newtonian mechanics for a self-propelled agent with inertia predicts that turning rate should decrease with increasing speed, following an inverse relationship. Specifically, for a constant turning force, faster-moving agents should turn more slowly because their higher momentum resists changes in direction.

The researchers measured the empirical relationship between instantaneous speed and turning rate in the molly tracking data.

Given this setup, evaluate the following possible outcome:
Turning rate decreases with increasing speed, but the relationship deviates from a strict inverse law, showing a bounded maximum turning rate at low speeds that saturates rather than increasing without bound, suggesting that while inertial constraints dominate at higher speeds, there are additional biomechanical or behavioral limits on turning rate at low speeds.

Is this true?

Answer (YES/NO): YES